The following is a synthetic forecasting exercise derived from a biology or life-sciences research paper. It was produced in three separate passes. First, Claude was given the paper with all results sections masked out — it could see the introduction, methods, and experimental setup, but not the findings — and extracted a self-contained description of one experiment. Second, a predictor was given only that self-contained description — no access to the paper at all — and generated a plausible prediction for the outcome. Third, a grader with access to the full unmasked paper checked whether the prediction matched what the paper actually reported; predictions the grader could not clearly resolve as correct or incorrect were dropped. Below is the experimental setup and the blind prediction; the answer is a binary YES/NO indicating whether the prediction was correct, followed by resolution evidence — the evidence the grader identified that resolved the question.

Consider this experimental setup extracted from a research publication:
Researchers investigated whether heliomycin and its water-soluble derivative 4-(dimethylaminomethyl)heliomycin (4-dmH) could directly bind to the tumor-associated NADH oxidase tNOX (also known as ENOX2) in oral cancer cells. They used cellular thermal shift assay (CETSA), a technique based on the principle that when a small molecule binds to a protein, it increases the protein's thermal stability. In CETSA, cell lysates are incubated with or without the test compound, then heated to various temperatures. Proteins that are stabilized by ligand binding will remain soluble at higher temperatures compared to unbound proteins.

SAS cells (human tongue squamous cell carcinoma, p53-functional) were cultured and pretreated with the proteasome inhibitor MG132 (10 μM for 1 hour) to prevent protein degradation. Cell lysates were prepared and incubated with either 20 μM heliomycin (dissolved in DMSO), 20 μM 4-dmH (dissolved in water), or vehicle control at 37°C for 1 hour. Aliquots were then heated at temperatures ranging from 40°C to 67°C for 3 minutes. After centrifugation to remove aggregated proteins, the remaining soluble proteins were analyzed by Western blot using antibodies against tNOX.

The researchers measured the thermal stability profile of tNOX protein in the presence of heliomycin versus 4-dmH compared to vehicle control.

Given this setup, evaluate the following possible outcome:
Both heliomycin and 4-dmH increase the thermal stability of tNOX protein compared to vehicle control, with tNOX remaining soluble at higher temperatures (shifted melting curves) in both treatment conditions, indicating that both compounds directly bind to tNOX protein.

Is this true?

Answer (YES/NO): NO